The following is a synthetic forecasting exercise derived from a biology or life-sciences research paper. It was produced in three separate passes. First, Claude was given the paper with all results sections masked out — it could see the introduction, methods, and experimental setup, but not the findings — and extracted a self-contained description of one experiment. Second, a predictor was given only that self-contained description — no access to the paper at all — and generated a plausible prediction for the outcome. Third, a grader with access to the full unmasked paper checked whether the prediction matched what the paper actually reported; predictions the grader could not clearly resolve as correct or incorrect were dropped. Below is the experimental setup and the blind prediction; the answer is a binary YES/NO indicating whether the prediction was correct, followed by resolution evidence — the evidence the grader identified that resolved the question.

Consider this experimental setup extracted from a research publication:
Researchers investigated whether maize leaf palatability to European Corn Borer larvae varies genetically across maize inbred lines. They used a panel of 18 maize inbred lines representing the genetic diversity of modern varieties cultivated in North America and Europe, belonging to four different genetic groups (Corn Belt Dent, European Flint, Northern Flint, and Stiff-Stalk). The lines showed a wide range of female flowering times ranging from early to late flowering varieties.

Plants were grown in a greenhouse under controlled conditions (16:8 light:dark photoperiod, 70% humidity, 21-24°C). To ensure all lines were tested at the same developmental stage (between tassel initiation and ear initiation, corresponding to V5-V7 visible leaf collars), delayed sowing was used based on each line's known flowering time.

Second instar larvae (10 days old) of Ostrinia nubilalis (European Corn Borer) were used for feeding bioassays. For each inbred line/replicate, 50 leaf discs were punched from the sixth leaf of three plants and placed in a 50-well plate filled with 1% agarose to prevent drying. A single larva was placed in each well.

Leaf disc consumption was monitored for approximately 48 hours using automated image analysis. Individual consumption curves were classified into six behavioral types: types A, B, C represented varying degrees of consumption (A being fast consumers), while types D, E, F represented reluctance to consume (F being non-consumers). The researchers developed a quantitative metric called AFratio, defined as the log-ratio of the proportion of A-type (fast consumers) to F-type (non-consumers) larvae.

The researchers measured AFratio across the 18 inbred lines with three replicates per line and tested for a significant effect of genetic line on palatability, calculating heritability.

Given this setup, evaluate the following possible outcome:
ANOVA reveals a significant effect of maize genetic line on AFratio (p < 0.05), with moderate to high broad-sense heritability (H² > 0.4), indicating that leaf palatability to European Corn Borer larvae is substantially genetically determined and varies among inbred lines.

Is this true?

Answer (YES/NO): NO